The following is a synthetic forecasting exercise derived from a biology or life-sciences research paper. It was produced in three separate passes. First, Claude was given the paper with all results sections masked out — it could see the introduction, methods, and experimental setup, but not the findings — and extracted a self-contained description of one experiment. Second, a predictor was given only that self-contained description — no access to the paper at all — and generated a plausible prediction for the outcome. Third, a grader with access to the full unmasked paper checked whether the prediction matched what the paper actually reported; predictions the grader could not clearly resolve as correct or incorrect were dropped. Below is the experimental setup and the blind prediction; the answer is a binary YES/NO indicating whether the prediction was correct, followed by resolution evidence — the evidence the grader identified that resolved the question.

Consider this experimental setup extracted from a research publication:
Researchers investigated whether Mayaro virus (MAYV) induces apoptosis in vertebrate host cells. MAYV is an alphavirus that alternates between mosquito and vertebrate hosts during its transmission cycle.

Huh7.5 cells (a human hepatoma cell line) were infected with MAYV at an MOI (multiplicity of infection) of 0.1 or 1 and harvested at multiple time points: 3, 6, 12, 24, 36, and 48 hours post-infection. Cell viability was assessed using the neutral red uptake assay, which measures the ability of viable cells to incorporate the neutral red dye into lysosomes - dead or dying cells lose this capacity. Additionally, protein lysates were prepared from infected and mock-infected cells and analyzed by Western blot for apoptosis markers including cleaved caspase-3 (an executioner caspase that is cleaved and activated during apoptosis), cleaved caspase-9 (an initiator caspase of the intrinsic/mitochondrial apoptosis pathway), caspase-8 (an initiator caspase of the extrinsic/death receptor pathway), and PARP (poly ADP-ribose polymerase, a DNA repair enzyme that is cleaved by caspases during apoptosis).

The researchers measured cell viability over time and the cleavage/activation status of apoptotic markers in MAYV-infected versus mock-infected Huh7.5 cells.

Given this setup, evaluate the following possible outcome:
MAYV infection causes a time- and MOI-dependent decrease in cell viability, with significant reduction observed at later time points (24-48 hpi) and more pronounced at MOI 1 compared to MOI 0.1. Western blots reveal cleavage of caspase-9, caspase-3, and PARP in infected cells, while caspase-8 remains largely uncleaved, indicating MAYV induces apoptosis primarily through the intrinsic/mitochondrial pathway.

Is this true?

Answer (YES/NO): NO